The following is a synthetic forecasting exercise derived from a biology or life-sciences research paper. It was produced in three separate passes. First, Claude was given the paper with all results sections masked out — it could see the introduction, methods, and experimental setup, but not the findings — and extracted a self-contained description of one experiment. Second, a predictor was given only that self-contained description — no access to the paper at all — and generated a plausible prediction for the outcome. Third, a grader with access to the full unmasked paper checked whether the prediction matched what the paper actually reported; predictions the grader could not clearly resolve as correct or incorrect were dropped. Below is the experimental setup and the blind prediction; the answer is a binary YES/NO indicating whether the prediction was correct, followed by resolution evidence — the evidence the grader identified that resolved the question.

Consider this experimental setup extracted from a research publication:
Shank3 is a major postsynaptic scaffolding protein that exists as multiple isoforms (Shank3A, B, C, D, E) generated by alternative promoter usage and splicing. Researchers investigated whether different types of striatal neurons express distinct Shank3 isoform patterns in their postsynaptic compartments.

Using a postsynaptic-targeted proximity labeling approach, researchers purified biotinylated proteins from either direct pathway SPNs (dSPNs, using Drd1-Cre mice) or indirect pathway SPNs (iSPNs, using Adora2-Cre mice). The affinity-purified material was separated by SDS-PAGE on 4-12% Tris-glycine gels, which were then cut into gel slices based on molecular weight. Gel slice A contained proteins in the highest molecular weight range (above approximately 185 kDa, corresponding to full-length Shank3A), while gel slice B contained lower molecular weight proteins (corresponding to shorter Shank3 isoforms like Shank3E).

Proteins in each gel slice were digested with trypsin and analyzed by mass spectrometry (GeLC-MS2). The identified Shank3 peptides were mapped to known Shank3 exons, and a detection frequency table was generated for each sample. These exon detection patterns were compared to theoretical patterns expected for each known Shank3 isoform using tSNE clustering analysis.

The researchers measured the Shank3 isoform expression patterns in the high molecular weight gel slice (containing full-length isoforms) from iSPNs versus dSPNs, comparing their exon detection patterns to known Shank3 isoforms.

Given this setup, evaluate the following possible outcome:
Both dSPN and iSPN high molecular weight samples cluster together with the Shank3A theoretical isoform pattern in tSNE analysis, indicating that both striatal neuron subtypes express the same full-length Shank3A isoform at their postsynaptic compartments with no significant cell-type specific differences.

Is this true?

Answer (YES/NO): NO